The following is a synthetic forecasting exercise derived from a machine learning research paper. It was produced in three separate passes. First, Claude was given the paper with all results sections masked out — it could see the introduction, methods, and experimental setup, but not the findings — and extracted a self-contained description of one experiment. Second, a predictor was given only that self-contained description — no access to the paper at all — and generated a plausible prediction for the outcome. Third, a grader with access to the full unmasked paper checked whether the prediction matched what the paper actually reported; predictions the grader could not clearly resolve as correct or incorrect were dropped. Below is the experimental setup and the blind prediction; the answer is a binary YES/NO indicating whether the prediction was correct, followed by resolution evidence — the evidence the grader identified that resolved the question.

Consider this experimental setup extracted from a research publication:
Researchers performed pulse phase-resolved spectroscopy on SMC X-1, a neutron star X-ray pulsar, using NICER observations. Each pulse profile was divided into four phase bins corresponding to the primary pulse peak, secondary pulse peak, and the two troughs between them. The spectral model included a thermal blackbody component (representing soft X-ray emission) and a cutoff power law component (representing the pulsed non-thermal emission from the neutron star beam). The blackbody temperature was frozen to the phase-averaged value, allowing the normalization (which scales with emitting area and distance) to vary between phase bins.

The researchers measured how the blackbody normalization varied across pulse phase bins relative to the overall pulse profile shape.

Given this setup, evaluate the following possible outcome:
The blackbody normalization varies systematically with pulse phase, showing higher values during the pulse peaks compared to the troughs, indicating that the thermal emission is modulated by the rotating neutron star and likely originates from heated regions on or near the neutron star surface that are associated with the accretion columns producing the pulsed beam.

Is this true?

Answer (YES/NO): YES